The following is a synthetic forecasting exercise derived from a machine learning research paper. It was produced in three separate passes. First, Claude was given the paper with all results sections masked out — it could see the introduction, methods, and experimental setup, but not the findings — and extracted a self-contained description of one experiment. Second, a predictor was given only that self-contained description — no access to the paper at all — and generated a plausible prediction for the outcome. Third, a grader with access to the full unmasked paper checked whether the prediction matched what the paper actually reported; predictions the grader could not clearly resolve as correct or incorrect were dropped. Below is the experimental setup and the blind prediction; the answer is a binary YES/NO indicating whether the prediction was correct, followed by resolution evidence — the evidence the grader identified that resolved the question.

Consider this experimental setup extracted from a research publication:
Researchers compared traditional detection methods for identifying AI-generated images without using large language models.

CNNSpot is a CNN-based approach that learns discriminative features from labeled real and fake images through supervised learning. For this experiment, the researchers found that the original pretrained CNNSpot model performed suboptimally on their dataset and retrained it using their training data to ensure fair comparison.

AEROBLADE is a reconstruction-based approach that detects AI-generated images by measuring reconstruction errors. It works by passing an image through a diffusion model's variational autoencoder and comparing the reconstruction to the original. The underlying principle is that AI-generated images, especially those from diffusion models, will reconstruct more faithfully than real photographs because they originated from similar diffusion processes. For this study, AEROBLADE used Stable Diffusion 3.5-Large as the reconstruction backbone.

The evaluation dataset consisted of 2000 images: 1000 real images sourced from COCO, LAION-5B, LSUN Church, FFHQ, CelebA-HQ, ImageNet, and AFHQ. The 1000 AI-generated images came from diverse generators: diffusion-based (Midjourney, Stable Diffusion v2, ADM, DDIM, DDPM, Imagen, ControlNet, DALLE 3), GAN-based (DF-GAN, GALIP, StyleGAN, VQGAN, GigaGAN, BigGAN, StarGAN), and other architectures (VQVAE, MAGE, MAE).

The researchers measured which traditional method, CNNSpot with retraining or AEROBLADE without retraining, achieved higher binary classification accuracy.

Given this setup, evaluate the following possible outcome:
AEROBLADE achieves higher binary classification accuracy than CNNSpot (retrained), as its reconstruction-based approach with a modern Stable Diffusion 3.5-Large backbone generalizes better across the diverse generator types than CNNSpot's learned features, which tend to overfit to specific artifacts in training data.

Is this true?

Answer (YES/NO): NO